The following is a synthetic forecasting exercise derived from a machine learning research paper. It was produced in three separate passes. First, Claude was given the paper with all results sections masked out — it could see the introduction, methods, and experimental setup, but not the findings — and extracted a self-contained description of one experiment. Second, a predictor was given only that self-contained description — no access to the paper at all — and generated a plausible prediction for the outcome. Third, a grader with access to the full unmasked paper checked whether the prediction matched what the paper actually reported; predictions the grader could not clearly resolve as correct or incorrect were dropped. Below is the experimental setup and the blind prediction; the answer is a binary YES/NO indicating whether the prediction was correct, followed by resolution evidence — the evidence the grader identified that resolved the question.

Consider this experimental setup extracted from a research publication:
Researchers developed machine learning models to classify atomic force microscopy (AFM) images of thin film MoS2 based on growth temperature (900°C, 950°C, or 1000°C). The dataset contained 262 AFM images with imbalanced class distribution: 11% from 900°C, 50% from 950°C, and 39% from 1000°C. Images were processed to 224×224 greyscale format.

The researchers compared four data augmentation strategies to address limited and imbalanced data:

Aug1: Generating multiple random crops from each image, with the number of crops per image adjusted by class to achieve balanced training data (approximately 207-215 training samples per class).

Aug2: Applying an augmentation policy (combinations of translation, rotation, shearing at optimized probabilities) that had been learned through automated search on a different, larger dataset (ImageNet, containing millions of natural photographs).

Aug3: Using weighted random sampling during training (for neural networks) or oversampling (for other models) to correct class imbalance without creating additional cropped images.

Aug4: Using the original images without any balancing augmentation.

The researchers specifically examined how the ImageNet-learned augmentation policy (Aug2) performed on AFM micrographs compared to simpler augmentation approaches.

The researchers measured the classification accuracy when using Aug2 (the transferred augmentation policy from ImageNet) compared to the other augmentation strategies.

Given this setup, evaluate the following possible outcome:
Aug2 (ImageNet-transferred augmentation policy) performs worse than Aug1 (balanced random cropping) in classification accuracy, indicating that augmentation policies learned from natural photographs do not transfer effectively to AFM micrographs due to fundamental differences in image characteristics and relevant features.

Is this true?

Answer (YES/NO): NO